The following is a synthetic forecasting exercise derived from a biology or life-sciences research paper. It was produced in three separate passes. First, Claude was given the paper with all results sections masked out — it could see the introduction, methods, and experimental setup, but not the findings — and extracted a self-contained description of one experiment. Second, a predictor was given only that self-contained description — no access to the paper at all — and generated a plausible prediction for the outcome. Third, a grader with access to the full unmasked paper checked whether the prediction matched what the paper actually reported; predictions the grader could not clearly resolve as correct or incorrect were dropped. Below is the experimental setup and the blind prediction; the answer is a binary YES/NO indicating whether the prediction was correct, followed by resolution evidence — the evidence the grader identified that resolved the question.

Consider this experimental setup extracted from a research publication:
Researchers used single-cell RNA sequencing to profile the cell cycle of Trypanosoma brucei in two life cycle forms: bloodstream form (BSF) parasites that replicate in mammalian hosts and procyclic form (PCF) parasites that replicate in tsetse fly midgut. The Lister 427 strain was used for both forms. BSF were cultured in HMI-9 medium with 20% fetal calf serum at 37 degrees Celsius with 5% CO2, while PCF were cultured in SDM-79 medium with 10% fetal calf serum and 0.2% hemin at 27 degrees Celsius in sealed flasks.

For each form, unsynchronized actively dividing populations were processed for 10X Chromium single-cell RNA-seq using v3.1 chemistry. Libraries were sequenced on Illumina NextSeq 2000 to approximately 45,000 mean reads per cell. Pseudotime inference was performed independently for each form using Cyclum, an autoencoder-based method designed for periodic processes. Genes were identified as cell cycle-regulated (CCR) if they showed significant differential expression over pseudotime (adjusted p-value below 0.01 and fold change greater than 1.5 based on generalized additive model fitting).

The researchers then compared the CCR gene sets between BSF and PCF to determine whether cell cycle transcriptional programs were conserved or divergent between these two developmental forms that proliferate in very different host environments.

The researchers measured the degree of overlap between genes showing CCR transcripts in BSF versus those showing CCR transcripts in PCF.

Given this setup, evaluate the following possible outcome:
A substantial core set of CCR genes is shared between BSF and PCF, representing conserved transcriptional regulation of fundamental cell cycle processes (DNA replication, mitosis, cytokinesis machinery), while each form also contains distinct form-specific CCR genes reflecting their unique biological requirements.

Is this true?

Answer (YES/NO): YES